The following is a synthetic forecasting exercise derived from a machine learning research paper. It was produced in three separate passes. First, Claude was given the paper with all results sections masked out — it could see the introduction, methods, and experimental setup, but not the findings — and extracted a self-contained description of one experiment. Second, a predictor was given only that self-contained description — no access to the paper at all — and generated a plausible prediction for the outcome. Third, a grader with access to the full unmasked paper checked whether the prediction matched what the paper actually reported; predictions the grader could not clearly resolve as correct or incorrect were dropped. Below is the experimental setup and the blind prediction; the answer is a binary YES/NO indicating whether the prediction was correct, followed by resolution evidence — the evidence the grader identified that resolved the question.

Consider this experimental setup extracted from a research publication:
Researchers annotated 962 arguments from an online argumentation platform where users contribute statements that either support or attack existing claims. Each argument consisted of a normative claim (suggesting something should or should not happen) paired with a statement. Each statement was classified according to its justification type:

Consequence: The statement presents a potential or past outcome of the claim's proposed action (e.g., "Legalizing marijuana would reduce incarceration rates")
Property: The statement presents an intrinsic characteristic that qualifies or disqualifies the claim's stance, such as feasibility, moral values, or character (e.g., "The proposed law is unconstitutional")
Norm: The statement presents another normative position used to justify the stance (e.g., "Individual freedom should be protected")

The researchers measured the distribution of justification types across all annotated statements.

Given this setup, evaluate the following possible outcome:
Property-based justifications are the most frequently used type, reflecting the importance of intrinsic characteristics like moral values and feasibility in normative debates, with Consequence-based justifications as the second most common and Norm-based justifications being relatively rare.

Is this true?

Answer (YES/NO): NO